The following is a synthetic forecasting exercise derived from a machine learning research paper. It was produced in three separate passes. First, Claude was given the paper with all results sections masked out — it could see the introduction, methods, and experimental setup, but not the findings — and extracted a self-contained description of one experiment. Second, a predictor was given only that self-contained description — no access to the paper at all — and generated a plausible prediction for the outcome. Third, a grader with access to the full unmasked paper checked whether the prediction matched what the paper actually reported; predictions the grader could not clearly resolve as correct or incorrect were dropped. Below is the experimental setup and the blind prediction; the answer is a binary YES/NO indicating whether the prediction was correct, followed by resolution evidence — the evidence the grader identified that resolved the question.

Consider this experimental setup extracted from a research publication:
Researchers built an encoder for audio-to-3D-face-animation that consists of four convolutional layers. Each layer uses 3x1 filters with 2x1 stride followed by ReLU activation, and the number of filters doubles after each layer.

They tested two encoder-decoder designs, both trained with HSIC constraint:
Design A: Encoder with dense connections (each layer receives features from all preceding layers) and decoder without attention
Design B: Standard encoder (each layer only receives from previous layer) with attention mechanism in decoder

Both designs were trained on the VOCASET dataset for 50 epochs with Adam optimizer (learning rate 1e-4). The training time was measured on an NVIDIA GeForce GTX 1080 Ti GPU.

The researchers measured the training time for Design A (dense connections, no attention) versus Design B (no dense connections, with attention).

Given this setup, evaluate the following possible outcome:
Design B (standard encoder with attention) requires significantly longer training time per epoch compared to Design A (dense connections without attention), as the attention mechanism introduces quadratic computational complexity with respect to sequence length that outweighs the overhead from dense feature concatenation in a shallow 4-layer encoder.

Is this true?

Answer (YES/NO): NO